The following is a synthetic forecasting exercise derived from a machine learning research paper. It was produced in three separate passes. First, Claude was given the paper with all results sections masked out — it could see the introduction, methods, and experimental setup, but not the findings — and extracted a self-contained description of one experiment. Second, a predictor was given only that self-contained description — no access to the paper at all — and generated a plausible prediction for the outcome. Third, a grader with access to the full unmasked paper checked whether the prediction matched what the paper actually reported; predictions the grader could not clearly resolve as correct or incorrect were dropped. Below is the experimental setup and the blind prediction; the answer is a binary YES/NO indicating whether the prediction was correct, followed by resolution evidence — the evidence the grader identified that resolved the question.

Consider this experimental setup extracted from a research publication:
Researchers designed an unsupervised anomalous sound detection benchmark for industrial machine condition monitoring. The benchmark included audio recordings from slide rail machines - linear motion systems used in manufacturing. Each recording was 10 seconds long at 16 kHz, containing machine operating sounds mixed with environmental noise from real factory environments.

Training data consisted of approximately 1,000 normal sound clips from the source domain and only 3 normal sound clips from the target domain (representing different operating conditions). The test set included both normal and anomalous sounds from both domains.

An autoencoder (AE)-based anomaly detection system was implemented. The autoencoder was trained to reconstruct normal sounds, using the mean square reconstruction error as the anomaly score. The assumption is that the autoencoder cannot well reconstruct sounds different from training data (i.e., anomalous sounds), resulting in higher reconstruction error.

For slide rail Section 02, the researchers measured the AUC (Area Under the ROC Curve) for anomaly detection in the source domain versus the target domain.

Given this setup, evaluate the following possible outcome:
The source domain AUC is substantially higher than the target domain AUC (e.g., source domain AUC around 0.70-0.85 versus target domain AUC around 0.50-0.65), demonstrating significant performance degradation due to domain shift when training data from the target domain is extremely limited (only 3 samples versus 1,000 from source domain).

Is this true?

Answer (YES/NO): NO